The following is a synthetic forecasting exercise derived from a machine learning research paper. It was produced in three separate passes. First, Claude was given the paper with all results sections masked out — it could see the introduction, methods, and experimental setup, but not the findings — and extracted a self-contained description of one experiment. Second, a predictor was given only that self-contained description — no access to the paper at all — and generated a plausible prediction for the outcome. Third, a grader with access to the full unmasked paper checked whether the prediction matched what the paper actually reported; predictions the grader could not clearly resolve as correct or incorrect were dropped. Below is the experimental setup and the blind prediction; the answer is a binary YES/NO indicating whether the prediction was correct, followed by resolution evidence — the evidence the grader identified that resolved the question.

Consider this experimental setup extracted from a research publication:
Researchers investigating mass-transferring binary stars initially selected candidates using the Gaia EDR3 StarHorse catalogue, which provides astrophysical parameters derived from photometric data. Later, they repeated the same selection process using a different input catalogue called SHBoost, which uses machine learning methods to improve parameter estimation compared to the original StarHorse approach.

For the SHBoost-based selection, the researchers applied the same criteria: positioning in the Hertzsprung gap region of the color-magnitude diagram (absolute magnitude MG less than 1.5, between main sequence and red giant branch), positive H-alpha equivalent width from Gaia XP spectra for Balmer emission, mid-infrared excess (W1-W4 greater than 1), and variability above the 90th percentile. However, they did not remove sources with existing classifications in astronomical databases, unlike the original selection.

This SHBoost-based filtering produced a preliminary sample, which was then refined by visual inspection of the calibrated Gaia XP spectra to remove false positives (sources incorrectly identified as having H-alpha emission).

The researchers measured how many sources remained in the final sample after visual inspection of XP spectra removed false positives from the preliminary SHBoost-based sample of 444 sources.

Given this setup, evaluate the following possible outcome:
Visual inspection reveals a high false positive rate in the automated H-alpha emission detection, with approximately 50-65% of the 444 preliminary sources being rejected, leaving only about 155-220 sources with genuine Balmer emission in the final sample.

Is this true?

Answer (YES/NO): NO